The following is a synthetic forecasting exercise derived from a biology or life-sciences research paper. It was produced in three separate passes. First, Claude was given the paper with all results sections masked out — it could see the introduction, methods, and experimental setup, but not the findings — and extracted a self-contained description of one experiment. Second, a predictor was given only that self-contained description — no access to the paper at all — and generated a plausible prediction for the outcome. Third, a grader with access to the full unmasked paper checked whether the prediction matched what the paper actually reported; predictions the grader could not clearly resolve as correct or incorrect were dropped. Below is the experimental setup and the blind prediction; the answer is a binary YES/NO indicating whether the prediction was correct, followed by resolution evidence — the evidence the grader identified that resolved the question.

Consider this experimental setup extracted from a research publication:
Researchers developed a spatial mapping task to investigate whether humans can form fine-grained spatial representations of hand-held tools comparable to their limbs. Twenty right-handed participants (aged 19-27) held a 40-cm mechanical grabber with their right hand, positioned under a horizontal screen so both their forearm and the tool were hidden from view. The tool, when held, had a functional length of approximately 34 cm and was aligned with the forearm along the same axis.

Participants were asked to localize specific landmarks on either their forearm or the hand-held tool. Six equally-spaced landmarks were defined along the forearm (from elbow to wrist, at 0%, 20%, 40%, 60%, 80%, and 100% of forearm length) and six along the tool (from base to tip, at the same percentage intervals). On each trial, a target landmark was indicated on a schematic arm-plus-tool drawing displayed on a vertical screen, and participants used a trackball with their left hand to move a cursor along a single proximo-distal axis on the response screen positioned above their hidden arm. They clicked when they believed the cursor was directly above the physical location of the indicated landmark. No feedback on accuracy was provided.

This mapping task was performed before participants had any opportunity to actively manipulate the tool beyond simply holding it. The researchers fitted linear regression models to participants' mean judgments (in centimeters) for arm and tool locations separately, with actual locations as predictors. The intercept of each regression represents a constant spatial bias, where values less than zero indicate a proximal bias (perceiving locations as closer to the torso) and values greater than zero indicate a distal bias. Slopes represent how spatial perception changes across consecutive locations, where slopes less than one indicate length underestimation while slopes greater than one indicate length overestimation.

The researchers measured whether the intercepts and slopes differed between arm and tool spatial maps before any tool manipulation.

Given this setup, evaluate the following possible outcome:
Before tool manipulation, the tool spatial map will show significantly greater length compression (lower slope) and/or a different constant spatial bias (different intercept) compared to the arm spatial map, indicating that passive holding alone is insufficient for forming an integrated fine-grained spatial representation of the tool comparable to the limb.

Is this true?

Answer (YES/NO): NO